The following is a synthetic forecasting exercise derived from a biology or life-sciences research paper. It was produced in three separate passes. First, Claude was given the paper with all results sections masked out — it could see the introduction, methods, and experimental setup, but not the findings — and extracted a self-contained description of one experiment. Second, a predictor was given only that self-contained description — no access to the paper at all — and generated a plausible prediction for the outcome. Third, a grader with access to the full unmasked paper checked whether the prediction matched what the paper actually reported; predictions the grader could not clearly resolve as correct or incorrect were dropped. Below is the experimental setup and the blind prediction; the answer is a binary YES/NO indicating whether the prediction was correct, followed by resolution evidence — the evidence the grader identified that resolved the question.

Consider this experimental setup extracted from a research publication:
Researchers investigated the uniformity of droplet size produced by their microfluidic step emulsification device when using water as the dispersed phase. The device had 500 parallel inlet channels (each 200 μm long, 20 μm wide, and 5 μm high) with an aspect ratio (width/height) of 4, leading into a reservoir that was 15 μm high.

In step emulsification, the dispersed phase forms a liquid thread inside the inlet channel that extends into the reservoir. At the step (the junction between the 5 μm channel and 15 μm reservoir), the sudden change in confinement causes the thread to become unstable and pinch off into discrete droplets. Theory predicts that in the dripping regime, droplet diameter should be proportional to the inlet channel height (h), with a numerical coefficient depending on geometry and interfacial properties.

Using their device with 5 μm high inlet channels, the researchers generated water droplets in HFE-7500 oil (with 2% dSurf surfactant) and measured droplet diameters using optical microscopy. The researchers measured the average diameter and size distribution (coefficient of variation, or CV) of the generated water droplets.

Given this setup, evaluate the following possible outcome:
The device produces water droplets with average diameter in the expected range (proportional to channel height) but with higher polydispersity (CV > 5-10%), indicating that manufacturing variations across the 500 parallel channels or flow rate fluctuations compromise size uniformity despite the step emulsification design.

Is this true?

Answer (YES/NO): NO